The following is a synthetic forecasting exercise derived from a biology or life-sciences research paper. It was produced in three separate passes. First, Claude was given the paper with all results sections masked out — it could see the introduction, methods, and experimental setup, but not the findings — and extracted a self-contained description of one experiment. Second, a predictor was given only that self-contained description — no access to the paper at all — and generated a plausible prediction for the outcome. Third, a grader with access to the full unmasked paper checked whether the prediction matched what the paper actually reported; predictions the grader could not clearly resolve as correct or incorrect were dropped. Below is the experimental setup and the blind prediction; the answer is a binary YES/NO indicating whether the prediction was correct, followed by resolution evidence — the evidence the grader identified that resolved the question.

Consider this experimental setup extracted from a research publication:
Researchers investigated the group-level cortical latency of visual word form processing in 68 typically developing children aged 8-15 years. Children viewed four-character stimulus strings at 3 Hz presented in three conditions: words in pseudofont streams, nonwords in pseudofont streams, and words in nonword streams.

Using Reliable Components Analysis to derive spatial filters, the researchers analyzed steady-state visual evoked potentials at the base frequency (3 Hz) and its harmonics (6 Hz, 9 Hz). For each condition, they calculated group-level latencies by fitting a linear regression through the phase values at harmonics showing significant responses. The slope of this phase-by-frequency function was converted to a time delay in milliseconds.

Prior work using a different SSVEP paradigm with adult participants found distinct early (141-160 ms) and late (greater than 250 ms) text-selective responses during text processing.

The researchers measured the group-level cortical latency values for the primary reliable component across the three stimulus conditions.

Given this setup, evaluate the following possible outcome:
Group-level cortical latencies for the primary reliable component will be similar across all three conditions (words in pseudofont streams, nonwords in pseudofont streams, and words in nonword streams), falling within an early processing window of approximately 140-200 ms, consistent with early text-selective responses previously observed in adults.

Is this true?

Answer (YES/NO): YES